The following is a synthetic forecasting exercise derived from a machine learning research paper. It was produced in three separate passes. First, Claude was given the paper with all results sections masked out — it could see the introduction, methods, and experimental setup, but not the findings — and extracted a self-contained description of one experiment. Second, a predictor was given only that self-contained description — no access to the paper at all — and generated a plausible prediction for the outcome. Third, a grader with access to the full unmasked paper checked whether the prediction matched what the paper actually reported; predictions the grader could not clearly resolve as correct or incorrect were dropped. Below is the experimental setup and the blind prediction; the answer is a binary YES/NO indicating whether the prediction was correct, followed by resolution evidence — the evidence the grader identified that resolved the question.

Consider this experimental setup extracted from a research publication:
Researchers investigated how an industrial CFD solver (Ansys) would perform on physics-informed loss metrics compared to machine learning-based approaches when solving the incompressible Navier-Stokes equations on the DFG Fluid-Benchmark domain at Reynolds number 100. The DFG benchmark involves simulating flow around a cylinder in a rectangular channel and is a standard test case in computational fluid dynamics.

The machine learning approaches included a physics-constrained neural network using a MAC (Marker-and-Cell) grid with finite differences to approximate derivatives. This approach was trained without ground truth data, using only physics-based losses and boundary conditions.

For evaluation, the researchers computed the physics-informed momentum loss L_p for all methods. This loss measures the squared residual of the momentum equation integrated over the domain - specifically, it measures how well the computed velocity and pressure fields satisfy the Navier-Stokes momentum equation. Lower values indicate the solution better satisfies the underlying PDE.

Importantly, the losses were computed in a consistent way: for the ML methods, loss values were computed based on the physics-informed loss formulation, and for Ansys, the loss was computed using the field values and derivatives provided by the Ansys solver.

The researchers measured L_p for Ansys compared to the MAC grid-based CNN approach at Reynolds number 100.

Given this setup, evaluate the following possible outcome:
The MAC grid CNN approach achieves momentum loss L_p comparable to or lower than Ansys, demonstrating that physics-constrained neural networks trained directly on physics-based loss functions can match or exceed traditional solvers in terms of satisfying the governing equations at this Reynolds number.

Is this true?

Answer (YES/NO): YES